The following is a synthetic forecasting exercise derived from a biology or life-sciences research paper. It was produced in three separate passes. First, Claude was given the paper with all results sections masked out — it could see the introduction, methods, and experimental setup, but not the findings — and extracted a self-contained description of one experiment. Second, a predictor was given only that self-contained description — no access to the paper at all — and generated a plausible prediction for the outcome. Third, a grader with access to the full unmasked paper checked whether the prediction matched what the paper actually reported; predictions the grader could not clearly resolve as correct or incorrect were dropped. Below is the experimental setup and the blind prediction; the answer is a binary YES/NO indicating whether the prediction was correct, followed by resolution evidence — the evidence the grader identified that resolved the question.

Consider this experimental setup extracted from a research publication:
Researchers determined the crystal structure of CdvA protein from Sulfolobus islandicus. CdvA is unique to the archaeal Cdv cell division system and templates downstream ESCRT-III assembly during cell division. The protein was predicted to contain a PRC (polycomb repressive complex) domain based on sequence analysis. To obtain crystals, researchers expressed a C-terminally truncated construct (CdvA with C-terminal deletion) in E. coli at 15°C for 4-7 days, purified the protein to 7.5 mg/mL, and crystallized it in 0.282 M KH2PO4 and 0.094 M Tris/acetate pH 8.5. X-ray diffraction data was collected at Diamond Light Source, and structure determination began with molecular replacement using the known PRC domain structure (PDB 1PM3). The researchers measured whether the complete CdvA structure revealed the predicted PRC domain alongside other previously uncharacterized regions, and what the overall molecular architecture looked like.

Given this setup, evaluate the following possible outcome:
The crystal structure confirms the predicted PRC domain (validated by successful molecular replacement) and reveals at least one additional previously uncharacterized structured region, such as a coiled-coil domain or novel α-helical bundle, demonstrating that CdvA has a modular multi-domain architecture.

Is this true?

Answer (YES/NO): YES